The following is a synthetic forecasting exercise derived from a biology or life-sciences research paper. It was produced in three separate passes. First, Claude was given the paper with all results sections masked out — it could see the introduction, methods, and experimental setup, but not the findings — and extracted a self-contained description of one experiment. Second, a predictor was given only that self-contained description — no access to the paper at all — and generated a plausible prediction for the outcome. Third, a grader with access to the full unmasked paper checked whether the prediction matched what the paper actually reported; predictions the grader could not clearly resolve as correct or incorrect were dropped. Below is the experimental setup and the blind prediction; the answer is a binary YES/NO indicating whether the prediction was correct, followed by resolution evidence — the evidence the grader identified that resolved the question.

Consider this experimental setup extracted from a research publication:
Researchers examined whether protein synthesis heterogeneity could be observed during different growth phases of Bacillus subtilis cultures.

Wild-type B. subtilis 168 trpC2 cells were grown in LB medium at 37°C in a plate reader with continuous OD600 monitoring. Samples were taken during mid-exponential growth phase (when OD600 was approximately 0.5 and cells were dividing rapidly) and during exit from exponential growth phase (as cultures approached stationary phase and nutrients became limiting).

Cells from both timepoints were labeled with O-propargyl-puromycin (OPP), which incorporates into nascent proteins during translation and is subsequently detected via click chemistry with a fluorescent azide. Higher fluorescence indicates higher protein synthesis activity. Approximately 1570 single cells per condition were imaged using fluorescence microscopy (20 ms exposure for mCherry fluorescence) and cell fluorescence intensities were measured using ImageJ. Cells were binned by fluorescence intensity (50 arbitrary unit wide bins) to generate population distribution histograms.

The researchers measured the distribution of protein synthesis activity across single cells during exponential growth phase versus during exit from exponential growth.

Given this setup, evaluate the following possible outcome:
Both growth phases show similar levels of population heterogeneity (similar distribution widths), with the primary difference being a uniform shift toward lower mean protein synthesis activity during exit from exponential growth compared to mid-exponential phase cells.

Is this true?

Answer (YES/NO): NO